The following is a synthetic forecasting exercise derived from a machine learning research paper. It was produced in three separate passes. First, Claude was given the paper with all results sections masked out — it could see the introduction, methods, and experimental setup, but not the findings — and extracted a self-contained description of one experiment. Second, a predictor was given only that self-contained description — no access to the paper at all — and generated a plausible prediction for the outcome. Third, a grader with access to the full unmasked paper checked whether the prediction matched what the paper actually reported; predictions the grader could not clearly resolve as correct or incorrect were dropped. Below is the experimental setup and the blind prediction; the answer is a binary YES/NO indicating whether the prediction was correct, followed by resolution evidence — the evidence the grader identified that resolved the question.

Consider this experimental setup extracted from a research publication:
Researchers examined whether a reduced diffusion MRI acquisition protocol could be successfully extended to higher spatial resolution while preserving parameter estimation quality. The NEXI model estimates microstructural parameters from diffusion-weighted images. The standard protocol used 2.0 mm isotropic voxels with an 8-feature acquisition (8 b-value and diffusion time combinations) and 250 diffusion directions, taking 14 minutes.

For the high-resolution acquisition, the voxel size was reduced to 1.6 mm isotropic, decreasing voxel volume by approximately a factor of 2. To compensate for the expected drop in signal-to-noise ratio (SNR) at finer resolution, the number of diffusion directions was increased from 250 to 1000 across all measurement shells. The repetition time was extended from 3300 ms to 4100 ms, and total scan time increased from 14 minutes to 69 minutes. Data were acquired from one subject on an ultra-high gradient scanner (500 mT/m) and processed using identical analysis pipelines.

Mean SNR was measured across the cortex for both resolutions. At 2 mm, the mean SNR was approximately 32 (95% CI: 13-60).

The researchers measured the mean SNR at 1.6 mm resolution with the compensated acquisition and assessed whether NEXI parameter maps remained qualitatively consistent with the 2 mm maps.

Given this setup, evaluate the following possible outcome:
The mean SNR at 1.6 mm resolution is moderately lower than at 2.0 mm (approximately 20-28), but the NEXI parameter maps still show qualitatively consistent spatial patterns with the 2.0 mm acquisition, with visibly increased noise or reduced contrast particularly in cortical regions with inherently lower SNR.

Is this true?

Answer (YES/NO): NO